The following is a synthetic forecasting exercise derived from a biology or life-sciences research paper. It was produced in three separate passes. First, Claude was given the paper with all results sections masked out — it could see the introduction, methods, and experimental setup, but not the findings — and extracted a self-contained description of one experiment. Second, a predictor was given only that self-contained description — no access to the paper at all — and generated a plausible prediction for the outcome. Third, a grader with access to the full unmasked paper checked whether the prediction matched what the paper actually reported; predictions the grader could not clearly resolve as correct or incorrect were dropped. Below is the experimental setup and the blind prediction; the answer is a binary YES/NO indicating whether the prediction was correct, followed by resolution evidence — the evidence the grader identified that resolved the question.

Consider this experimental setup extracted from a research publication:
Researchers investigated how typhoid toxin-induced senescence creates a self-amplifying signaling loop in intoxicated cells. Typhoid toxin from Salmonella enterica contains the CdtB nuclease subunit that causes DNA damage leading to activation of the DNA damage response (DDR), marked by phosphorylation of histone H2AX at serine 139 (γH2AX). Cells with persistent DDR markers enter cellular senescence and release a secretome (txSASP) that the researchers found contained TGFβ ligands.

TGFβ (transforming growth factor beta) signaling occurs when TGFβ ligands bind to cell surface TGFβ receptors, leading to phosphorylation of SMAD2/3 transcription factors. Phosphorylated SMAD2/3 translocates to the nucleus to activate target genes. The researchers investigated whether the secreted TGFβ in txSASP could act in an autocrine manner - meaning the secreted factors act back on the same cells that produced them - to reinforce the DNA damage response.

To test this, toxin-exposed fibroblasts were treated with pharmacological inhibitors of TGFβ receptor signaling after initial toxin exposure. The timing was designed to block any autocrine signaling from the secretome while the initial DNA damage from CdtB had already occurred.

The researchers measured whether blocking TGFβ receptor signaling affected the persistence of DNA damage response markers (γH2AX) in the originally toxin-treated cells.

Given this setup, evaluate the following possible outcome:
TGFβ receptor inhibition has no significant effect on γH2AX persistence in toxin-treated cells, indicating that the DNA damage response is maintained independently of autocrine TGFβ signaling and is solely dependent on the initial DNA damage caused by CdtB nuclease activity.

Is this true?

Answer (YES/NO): NO